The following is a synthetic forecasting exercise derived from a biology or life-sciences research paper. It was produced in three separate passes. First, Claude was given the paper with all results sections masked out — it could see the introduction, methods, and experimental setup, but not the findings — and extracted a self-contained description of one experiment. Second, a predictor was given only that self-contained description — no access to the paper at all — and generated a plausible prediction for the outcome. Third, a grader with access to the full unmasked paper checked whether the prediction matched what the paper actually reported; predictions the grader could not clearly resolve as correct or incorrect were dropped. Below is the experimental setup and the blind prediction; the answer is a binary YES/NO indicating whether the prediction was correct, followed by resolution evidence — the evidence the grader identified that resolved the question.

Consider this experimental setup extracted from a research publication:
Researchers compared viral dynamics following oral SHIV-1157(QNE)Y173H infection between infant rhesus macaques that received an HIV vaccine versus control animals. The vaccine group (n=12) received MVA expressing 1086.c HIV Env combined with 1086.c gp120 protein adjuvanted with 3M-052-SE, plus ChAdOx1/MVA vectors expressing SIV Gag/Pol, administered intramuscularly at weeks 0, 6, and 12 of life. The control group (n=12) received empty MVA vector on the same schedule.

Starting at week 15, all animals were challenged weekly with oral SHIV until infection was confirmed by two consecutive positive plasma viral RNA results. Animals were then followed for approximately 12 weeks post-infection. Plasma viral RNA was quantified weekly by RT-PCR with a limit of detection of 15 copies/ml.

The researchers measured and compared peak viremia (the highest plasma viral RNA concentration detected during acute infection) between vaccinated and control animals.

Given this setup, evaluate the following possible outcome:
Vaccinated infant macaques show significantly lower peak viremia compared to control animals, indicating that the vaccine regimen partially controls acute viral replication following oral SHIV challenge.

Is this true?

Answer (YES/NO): NO